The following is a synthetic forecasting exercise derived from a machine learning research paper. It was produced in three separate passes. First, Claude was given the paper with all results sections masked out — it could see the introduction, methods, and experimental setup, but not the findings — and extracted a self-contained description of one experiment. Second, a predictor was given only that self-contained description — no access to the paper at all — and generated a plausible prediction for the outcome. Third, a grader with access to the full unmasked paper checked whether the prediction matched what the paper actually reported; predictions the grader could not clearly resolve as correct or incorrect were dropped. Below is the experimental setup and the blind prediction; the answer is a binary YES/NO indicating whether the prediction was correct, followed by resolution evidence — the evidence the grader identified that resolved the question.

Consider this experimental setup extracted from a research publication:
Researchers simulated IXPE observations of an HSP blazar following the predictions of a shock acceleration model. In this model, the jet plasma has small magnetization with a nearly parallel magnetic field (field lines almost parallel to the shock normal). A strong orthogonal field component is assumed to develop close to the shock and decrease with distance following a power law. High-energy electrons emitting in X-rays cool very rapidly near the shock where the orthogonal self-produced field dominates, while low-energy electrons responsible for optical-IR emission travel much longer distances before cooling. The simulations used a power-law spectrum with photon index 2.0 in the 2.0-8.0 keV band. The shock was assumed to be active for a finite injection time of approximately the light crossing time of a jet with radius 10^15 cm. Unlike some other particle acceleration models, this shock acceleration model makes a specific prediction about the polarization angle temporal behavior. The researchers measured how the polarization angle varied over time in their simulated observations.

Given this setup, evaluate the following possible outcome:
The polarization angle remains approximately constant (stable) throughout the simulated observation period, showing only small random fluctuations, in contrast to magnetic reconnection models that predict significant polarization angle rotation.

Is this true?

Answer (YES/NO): YES